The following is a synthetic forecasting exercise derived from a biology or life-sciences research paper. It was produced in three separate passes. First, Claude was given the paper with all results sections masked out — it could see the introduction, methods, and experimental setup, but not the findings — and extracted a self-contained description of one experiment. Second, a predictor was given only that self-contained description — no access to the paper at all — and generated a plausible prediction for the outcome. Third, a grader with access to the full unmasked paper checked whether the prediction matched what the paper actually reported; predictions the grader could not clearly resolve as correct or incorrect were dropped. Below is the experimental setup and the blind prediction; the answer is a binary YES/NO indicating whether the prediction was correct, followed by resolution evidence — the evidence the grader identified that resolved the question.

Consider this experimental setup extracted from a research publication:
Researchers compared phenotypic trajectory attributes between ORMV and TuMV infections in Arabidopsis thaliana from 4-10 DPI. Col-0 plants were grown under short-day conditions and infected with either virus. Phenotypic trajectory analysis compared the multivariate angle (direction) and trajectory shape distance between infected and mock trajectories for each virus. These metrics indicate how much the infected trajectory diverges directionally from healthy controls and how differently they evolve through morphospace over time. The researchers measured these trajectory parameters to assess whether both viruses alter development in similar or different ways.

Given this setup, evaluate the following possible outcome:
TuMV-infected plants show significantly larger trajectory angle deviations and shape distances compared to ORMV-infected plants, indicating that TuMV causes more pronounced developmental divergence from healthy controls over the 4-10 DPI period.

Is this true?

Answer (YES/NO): YES